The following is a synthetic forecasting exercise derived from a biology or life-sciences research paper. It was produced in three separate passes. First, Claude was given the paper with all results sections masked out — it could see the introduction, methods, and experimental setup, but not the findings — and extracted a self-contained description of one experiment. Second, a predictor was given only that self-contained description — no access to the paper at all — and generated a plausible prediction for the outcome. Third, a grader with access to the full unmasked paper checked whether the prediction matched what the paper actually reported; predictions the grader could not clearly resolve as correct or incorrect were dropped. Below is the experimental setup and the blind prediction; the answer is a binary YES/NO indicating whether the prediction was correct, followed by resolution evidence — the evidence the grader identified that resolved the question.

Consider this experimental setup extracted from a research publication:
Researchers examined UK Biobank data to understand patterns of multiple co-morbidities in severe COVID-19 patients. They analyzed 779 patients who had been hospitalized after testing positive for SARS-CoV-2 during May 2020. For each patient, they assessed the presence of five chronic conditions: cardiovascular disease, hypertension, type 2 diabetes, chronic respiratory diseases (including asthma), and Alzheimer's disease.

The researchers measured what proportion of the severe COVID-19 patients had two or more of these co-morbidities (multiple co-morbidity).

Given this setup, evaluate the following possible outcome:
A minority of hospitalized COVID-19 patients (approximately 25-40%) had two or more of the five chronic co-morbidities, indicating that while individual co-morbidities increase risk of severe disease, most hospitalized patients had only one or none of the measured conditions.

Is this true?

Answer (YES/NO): YES